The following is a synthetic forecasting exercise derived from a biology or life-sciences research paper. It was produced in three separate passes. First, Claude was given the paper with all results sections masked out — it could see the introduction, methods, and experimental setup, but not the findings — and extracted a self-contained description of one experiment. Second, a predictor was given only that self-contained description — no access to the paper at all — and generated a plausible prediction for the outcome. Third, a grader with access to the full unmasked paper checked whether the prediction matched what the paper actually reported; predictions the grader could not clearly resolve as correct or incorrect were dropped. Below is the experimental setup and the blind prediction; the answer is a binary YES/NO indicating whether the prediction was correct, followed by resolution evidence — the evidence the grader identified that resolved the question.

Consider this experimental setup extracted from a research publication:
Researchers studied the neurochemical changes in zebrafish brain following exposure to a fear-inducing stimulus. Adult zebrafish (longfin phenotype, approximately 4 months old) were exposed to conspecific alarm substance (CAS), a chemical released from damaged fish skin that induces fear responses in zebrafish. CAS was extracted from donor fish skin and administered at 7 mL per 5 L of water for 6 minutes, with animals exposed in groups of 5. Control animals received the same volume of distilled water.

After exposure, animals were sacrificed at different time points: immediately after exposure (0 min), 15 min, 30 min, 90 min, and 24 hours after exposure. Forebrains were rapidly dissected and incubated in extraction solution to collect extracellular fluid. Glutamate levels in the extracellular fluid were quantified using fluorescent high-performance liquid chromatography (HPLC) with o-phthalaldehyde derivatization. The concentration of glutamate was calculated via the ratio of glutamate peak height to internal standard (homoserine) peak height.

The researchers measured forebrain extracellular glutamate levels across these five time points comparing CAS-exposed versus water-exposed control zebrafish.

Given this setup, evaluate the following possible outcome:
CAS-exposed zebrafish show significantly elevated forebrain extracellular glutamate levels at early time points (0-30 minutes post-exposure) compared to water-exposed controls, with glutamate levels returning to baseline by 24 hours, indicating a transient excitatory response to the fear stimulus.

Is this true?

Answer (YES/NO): YES